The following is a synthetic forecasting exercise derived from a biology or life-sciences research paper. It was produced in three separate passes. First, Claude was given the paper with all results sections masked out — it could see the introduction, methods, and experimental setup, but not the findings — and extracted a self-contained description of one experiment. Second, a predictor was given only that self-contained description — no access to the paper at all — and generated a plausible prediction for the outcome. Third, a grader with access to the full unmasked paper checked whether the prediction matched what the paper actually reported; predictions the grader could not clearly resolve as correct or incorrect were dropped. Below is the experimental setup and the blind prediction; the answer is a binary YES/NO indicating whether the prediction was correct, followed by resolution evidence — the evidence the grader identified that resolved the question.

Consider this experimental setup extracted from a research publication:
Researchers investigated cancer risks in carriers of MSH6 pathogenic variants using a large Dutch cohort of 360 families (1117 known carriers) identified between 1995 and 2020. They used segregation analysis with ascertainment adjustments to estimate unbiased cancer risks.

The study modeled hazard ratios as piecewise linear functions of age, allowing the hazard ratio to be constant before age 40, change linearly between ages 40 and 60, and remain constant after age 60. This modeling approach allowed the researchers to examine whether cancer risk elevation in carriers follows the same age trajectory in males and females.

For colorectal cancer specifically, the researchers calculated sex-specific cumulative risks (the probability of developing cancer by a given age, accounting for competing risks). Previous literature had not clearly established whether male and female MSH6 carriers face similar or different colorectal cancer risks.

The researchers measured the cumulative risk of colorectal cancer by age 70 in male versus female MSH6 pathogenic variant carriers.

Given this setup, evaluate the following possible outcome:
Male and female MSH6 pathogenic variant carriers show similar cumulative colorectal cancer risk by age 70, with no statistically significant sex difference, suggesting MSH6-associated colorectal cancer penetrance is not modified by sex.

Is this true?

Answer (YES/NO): NO